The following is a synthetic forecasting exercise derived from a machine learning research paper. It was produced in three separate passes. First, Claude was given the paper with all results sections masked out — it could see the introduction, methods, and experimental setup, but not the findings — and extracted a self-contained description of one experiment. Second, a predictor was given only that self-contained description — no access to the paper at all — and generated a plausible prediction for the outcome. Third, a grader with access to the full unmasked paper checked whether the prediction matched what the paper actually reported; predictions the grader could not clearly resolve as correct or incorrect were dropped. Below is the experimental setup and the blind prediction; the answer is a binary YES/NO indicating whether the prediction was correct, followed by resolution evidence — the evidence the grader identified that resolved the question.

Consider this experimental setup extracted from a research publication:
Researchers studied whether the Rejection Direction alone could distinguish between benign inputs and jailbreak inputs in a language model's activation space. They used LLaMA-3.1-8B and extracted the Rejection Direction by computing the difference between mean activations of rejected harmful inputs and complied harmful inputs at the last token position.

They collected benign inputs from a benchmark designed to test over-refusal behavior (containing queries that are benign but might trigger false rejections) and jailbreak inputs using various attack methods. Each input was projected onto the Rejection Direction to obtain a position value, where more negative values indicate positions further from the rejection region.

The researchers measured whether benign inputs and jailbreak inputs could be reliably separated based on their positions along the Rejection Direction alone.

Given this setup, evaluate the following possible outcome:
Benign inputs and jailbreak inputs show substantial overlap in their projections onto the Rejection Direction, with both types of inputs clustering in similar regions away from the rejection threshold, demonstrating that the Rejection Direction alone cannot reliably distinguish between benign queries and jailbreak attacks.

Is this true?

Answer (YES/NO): YES